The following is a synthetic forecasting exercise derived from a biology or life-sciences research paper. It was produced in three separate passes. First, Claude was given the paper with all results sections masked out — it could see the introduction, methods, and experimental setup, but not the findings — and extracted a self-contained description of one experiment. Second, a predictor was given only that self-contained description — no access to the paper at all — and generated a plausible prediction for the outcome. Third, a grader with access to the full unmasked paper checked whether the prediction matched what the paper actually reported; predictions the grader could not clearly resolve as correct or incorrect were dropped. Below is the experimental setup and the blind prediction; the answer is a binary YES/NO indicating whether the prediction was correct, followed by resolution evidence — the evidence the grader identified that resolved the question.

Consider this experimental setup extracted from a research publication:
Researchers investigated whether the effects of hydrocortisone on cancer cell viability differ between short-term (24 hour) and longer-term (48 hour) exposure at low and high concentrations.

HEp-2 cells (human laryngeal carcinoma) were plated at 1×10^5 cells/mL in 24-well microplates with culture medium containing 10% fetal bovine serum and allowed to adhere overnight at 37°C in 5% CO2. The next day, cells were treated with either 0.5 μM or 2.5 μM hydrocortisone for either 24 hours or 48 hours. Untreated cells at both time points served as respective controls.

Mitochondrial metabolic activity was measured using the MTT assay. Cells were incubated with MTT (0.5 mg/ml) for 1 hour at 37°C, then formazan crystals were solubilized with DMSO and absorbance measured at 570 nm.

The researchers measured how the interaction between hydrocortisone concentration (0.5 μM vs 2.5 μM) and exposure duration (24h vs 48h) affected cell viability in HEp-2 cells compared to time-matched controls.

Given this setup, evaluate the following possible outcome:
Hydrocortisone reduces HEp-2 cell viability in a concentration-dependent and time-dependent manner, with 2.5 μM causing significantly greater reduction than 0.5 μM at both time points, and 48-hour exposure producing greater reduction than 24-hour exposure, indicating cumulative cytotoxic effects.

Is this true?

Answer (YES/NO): NO